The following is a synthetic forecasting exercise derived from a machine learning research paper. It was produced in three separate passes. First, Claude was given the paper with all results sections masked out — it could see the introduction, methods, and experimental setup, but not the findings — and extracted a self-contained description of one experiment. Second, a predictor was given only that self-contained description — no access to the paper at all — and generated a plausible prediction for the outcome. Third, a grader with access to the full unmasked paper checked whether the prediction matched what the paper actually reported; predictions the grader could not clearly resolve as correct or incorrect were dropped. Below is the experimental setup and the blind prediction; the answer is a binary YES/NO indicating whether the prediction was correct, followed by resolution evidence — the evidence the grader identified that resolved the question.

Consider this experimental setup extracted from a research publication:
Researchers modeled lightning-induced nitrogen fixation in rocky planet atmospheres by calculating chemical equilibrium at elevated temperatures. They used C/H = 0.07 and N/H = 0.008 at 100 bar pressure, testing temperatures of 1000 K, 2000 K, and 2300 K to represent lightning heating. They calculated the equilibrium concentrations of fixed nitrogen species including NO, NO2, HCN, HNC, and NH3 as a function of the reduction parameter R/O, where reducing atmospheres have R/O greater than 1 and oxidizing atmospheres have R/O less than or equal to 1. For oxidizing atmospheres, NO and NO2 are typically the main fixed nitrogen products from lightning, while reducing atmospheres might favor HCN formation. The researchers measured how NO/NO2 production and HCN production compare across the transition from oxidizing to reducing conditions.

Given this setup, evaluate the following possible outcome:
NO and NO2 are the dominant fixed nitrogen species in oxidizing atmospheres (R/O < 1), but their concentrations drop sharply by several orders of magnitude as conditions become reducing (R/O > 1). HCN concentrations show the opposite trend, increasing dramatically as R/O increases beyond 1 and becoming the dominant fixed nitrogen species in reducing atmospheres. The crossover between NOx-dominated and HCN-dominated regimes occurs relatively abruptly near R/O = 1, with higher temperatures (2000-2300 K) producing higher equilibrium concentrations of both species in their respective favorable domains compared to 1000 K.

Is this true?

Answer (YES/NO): NO